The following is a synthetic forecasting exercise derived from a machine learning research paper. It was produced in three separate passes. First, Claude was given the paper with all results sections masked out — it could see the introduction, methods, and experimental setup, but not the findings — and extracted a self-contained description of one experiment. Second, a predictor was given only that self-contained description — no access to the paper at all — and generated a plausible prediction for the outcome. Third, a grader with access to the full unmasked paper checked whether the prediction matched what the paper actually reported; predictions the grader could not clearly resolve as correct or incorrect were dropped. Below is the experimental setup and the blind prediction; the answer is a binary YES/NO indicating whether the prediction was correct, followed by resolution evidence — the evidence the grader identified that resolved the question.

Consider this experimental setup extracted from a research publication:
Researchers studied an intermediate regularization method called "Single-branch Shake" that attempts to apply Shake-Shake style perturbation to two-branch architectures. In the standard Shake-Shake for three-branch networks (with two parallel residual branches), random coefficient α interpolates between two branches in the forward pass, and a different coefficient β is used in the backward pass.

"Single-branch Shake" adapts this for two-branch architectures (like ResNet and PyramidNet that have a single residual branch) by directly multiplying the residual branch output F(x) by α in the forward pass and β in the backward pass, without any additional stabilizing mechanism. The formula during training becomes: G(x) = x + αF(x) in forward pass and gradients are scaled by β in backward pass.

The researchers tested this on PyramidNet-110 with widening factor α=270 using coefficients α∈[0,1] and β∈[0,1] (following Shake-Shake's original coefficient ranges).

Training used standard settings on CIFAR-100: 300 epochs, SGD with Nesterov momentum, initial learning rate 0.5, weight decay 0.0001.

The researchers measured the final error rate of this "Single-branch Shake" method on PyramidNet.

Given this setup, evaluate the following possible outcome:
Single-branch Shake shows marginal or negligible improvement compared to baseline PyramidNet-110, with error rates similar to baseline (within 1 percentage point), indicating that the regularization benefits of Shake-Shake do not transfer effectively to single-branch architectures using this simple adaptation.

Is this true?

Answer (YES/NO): NO